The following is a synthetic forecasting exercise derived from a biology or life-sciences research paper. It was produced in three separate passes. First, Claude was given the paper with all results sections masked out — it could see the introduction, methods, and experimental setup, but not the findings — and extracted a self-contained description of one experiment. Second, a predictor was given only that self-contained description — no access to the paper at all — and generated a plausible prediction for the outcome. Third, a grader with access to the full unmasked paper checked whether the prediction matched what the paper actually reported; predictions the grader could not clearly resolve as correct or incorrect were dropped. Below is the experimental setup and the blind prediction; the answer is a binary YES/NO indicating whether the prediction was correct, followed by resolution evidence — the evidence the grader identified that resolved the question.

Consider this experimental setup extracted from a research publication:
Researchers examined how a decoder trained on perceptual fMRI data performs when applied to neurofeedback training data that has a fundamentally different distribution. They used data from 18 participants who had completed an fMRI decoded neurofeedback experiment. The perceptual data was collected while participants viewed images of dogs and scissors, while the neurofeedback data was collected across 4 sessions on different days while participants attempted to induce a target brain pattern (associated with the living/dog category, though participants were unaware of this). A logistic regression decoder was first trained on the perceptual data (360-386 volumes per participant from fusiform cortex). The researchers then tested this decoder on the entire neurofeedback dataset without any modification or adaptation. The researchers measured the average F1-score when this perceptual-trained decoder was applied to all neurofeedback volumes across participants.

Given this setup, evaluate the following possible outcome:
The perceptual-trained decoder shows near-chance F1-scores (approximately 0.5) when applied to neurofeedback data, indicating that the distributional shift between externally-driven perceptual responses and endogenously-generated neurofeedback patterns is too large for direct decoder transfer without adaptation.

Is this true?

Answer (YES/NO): NO